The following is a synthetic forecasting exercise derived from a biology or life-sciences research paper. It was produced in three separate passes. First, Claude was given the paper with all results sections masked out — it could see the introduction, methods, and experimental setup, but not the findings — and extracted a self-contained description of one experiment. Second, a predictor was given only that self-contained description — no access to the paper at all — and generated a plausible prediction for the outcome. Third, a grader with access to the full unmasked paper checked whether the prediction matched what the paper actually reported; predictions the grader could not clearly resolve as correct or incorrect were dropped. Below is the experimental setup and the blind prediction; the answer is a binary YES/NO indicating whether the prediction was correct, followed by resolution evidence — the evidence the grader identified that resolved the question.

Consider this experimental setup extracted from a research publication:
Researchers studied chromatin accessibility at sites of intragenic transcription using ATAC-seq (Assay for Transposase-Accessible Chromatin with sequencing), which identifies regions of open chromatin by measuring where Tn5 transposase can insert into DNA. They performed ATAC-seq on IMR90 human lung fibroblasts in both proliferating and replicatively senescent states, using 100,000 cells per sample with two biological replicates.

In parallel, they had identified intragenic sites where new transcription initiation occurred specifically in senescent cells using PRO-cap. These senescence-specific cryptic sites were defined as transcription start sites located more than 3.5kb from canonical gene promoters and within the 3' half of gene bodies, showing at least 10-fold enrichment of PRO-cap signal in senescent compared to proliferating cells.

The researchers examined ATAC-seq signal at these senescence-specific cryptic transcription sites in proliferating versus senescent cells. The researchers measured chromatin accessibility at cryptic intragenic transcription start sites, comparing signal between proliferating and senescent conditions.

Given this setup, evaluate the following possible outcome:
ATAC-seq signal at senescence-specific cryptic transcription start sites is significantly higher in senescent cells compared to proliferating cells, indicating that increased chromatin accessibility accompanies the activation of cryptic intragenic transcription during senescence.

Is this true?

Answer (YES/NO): YES